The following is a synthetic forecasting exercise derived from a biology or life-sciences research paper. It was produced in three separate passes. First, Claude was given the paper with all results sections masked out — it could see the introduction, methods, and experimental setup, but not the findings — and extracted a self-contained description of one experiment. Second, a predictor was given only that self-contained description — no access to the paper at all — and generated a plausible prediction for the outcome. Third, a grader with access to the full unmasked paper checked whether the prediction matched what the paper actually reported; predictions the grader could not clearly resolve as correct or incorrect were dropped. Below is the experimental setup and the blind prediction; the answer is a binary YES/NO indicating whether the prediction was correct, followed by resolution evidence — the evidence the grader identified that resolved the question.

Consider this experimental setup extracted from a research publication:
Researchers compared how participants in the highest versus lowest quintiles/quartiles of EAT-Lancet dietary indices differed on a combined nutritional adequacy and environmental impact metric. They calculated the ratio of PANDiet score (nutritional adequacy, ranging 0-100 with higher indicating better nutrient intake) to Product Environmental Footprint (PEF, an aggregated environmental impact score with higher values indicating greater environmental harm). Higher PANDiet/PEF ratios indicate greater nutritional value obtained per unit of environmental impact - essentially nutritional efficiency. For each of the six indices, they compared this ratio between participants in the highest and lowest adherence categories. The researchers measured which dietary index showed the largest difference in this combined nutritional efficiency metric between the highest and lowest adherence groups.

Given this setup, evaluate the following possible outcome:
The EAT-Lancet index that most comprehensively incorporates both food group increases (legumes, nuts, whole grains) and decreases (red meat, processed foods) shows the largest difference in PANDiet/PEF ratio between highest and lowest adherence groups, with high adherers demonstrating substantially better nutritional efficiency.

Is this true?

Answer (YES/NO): NO